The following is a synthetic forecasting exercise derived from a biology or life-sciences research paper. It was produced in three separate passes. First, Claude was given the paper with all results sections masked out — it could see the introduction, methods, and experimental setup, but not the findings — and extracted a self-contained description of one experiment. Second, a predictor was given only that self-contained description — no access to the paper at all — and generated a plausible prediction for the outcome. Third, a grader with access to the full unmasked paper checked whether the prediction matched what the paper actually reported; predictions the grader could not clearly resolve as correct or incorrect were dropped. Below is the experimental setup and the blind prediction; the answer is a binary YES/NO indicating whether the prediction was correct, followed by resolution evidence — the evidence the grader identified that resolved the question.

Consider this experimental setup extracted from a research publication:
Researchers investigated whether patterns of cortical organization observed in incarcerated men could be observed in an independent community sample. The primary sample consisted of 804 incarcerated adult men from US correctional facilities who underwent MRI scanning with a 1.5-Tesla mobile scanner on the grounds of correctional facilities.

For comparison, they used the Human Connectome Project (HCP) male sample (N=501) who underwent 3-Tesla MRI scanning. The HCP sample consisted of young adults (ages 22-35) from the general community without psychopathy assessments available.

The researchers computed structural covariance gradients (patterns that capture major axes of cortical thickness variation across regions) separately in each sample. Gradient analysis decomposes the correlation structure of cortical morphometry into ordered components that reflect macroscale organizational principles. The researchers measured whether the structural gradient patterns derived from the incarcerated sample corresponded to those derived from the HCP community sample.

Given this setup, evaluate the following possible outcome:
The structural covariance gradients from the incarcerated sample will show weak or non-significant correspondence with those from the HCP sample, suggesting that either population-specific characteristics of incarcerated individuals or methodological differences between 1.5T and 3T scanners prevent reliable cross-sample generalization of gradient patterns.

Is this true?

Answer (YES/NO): NO